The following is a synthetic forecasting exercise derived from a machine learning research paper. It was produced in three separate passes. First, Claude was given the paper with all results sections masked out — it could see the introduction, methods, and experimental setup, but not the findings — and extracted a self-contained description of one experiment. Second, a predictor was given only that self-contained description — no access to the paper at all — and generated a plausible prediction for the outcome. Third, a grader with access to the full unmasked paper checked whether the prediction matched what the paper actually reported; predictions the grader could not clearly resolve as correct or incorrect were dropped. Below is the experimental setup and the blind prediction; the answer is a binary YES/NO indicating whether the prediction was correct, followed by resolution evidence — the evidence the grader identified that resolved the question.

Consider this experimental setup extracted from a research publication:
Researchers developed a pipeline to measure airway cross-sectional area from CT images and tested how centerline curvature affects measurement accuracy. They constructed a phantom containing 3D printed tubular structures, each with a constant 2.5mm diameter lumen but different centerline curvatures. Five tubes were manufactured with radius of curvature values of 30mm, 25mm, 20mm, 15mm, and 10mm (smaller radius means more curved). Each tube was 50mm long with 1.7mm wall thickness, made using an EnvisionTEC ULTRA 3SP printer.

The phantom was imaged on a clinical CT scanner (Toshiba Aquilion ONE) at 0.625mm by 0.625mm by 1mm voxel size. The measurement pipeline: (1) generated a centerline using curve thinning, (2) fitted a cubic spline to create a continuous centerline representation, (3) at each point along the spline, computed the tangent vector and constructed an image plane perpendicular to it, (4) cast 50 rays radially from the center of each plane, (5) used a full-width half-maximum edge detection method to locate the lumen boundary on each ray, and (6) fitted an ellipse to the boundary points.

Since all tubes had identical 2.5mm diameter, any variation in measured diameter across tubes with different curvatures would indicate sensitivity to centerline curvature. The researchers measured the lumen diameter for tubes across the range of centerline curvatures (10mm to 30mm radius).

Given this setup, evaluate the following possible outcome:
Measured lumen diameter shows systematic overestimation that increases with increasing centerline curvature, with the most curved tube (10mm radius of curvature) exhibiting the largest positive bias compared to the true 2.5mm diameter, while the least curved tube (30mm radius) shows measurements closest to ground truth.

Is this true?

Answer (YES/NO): NO